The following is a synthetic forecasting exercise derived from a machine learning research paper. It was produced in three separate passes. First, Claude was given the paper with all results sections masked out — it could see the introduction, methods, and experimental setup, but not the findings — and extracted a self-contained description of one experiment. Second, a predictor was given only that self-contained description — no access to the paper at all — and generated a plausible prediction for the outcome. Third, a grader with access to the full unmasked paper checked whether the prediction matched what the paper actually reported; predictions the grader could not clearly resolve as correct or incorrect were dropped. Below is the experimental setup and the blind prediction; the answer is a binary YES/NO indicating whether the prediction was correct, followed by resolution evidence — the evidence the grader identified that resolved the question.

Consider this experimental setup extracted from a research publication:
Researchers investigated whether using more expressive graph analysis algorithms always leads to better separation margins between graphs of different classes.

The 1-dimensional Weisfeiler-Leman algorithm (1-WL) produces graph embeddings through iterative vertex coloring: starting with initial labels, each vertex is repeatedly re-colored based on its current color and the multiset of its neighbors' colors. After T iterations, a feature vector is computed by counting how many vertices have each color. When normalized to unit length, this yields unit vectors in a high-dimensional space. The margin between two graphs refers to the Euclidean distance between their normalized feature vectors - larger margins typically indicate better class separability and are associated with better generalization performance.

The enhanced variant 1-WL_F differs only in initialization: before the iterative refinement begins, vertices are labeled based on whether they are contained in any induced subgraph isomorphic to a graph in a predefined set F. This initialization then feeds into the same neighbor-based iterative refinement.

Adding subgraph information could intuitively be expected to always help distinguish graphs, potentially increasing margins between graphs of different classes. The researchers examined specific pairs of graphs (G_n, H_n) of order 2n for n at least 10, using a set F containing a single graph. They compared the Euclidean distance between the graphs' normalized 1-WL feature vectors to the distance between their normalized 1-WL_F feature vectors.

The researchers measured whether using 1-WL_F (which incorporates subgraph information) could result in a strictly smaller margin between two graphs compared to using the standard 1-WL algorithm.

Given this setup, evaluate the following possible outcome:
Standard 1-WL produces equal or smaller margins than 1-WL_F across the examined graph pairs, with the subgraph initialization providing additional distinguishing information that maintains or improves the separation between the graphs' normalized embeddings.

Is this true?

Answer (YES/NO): NO